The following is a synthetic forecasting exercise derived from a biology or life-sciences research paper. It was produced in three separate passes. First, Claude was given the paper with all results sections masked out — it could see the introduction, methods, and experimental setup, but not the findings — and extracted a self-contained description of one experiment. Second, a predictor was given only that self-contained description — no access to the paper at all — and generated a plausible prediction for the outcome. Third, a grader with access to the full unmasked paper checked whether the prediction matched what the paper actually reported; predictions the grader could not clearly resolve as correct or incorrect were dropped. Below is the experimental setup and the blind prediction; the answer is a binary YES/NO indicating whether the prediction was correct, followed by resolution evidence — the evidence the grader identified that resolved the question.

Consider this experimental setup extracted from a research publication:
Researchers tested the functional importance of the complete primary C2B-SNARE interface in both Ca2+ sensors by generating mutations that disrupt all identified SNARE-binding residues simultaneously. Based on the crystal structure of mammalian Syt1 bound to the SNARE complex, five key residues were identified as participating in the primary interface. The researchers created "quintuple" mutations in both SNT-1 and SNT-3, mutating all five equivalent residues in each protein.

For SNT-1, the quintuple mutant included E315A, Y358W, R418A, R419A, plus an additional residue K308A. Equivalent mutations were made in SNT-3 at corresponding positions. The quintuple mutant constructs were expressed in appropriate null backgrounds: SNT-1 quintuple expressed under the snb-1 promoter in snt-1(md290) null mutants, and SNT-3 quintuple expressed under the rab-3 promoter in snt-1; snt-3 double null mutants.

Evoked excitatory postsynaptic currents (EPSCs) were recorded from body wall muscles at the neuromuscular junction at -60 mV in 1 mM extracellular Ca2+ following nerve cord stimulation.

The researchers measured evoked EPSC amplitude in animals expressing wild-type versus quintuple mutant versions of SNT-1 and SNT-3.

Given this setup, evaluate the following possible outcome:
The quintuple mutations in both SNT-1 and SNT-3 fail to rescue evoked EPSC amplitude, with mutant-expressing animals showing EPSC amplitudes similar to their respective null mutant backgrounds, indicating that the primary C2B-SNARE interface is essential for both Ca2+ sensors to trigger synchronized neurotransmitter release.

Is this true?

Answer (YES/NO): YES